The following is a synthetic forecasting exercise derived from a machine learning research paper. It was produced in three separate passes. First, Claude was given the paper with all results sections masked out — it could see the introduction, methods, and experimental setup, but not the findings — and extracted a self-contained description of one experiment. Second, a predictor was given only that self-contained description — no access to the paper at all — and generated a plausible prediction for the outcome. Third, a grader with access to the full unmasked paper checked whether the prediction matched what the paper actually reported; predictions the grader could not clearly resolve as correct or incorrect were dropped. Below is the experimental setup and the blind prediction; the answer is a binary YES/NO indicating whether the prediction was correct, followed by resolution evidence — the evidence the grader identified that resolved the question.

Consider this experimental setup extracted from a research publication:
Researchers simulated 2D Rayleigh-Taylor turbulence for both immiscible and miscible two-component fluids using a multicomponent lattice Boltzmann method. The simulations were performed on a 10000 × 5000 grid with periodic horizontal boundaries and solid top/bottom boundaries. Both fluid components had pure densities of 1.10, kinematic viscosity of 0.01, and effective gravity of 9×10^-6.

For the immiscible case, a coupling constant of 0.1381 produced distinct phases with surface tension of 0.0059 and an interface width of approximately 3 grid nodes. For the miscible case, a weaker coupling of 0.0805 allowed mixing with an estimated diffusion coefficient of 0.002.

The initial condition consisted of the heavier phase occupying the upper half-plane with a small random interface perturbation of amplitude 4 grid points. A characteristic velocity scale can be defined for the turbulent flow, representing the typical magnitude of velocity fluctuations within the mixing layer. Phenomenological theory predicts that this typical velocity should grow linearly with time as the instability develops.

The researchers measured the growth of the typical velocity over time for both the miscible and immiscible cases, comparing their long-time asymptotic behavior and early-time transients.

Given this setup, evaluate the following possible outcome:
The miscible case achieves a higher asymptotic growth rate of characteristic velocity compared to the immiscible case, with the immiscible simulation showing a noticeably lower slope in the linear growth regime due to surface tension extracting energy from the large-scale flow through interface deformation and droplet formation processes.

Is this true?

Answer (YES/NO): NO